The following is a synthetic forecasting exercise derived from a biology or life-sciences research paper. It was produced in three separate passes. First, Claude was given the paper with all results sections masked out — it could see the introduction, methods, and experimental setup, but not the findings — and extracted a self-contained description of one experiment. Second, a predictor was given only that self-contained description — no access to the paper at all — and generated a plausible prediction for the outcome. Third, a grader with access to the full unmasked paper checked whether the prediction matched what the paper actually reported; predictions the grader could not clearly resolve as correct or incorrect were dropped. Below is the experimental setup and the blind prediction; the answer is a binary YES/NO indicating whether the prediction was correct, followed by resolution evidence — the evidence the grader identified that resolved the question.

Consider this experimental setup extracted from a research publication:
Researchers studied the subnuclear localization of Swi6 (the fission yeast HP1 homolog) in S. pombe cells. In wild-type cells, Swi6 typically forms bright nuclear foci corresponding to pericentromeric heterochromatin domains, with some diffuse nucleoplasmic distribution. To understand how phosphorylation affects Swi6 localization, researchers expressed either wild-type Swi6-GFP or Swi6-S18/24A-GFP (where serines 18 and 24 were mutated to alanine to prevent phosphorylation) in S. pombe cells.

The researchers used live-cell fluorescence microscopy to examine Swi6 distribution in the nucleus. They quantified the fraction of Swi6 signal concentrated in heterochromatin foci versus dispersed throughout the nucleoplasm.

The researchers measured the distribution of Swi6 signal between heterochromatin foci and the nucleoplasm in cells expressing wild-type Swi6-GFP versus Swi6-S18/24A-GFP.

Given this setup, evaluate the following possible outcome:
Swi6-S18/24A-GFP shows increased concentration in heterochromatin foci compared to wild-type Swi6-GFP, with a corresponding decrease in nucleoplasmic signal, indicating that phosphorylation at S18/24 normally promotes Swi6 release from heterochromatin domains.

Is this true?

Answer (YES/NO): NO